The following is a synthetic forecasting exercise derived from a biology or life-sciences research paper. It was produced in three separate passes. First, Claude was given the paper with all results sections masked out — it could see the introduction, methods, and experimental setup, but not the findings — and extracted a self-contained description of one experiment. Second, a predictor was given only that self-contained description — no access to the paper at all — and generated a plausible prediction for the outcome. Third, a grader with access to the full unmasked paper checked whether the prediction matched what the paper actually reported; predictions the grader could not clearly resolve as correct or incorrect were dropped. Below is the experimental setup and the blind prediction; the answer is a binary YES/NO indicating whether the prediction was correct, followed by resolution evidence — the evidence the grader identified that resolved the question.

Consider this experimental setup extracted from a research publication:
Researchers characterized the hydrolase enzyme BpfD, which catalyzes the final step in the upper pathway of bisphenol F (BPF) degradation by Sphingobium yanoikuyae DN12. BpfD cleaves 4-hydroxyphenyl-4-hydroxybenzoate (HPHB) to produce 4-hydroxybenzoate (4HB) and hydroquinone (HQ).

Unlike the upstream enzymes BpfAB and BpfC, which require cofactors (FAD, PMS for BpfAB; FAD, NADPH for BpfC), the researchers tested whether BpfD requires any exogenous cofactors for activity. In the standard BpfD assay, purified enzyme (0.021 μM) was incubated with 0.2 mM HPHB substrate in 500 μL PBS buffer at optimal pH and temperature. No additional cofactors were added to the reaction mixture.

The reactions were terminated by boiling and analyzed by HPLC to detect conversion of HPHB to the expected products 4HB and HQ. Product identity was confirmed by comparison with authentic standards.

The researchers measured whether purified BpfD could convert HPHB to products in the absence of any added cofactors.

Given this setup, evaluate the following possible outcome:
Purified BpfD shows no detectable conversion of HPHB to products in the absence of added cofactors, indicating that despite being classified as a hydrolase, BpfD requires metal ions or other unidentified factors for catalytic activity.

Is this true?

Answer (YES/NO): NO